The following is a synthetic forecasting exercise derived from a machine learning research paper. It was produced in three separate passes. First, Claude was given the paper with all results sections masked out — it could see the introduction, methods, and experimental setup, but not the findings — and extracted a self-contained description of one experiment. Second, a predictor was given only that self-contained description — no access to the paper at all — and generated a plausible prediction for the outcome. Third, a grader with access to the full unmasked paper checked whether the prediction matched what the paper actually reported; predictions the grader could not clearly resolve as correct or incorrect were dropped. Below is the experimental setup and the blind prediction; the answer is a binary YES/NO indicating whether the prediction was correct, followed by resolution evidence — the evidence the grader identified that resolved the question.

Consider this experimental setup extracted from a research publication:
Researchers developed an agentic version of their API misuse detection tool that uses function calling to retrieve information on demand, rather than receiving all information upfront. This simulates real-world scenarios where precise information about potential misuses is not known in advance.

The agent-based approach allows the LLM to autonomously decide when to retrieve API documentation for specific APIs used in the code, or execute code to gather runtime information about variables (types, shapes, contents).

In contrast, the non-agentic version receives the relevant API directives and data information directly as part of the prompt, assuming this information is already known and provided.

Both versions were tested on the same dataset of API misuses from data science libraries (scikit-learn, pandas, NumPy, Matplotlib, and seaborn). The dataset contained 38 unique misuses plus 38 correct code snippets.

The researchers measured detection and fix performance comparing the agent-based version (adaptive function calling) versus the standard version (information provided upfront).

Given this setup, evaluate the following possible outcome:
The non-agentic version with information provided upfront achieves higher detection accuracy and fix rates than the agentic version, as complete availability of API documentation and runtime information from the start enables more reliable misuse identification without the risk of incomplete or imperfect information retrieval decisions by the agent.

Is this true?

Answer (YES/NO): YES